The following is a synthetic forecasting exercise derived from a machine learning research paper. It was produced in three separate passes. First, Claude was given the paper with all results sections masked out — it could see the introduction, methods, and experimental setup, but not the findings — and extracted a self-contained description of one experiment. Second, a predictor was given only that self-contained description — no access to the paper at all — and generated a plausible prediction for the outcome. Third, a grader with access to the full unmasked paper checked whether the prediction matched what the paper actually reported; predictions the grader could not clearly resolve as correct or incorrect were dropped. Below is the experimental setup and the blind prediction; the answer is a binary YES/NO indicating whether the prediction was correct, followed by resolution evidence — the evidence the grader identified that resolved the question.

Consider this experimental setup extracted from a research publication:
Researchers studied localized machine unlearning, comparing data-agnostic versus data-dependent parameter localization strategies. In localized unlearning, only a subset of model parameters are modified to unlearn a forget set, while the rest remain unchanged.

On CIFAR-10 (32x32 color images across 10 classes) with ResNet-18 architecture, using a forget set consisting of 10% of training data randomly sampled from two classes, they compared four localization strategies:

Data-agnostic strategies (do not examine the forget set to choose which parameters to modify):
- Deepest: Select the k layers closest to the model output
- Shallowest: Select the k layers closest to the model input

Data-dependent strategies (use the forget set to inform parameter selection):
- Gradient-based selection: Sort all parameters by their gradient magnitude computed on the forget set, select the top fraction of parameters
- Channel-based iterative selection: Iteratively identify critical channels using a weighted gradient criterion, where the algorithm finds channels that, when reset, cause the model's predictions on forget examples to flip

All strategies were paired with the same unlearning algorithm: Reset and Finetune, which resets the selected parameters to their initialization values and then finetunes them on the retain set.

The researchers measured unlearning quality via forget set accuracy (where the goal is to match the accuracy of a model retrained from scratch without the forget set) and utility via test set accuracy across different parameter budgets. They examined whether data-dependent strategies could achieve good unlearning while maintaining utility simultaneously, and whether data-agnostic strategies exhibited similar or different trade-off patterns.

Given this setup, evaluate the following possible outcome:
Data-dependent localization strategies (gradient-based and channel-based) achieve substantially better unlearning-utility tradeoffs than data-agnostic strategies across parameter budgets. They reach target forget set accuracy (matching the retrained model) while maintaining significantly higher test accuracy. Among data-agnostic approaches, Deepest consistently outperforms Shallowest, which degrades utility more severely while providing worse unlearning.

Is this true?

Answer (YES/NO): NO